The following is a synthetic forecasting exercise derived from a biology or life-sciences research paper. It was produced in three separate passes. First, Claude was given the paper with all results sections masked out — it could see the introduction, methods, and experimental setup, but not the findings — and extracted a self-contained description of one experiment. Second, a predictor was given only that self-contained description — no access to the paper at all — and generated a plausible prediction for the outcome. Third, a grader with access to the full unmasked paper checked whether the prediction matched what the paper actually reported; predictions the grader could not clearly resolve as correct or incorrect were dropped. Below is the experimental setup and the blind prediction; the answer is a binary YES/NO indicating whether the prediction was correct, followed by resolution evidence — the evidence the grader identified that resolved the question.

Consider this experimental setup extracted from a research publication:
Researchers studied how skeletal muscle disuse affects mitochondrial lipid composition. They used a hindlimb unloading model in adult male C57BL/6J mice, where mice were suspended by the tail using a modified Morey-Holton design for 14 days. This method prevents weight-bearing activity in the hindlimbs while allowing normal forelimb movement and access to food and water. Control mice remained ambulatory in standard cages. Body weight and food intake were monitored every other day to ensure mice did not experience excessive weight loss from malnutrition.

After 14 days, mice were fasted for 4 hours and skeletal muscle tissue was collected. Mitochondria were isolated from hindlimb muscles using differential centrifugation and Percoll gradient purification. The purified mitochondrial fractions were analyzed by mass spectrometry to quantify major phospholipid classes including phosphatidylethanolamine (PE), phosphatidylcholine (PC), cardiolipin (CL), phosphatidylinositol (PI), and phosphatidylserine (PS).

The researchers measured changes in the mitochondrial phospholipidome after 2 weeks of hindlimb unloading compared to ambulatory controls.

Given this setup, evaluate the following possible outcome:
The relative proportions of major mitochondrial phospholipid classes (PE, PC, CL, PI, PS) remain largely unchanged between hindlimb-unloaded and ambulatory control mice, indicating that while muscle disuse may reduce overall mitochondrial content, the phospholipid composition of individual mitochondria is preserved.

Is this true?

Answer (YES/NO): NO